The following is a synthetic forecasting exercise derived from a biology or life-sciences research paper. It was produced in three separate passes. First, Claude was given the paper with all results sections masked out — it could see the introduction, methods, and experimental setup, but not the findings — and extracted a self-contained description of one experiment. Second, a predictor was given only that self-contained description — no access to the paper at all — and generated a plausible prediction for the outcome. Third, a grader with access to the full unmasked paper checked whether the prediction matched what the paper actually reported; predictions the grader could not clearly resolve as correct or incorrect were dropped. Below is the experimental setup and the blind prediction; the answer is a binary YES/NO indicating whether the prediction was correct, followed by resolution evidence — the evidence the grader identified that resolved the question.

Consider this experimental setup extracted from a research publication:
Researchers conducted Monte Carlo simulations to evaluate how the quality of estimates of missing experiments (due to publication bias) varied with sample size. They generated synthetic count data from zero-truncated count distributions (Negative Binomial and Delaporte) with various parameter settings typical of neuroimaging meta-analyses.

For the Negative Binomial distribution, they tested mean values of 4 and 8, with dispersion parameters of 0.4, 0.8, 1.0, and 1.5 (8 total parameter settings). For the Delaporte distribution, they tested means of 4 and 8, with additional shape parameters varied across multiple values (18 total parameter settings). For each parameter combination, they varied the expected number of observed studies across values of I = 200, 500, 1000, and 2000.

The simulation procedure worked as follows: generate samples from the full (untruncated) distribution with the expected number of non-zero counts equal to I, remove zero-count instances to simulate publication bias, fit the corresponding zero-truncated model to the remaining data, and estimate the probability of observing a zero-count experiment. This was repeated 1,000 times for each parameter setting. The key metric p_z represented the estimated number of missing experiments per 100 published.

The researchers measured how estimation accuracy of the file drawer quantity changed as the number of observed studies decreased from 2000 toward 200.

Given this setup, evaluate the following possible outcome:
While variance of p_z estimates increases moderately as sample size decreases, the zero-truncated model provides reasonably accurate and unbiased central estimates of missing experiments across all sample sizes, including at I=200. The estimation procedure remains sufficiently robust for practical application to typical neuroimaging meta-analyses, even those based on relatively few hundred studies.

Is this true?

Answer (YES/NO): NO